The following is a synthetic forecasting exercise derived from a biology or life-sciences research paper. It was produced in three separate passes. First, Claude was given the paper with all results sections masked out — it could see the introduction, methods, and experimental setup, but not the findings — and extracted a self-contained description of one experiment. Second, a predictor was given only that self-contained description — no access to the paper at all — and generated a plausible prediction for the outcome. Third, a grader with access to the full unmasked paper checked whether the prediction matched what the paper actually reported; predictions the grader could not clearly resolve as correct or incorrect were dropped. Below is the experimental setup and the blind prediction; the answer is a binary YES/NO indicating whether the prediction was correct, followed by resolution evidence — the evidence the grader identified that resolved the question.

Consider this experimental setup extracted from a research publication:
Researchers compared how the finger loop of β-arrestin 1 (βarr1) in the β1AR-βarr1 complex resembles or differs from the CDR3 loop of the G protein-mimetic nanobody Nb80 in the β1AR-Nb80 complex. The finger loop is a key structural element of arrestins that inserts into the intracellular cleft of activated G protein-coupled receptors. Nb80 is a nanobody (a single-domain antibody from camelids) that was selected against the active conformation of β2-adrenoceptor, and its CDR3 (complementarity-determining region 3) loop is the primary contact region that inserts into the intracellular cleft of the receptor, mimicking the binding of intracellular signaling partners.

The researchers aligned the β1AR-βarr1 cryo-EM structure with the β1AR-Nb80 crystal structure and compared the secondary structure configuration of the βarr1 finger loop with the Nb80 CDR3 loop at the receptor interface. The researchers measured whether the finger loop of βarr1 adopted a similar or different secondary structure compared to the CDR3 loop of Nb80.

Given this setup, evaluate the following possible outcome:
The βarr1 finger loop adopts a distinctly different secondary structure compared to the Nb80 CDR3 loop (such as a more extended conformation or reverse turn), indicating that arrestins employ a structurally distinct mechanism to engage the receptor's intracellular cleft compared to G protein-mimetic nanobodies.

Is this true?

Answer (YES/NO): NO